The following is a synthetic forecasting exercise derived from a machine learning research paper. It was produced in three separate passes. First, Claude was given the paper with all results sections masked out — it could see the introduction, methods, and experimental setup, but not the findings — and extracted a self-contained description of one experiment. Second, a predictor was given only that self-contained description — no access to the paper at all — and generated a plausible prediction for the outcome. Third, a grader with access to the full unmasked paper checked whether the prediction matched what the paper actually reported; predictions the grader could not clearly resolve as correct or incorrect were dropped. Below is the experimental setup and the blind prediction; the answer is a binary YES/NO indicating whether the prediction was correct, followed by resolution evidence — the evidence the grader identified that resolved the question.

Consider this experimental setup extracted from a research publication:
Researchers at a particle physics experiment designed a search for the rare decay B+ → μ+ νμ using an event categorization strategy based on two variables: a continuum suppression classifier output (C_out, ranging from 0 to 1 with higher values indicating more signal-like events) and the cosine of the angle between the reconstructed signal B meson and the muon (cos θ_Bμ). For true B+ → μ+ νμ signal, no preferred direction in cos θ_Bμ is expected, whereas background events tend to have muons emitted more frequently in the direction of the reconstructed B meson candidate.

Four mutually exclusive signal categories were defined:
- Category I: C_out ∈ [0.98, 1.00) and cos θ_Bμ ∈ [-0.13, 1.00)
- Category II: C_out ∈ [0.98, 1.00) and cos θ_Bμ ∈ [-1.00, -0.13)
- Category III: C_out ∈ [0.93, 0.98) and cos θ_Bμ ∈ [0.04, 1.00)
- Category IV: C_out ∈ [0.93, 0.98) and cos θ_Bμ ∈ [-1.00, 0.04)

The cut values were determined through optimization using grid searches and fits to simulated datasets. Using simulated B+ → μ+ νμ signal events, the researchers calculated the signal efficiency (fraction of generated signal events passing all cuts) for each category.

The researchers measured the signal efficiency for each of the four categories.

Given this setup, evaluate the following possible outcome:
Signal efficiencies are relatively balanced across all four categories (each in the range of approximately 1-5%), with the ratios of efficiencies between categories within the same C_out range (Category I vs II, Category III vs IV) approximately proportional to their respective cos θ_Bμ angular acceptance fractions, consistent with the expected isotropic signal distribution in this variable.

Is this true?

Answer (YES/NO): NO